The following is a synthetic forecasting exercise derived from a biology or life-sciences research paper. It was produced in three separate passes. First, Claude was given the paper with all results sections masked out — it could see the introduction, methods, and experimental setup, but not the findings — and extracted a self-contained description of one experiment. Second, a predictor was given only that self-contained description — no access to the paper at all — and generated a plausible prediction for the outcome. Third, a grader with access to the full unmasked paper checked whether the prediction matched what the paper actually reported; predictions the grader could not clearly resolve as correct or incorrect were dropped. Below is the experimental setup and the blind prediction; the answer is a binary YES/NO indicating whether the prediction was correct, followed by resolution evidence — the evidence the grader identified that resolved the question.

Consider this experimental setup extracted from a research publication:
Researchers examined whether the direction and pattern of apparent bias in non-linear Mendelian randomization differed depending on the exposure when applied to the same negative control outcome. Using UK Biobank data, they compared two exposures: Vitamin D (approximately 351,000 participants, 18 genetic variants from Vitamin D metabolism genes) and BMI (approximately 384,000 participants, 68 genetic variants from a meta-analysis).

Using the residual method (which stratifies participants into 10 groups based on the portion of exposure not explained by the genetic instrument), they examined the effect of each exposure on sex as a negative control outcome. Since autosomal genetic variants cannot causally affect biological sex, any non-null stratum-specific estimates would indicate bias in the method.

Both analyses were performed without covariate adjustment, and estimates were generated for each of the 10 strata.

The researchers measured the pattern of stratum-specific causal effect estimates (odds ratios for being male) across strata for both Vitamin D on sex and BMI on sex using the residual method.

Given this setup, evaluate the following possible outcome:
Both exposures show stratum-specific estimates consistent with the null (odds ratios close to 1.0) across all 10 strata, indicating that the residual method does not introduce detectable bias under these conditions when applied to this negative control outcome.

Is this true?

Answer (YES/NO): NO